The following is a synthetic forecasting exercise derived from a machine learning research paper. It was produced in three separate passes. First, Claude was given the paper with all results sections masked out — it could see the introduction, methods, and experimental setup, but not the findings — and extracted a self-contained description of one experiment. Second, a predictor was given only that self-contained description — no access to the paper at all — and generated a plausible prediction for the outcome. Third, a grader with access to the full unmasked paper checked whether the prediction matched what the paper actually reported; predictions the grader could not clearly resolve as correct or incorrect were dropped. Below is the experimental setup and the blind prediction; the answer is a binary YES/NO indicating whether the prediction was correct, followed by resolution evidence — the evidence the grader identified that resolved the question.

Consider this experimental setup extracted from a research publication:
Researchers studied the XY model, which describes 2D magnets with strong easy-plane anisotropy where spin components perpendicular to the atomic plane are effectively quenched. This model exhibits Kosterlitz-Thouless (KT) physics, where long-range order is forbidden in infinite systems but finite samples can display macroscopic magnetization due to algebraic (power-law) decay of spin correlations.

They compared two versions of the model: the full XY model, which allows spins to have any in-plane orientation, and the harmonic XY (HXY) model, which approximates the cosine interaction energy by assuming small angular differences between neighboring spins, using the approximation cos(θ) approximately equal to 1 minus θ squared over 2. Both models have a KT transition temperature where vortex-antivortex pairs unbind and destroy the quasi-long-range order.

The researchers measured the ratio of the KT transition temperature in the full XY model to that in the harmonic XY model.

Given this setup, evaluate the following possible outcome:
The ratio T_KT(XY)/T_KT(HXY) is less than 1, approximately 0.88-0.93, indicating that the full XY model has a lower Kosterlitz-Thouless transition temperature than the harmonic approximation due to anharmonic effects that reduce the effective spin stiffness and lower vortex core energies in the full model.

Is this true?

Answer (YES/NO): NO